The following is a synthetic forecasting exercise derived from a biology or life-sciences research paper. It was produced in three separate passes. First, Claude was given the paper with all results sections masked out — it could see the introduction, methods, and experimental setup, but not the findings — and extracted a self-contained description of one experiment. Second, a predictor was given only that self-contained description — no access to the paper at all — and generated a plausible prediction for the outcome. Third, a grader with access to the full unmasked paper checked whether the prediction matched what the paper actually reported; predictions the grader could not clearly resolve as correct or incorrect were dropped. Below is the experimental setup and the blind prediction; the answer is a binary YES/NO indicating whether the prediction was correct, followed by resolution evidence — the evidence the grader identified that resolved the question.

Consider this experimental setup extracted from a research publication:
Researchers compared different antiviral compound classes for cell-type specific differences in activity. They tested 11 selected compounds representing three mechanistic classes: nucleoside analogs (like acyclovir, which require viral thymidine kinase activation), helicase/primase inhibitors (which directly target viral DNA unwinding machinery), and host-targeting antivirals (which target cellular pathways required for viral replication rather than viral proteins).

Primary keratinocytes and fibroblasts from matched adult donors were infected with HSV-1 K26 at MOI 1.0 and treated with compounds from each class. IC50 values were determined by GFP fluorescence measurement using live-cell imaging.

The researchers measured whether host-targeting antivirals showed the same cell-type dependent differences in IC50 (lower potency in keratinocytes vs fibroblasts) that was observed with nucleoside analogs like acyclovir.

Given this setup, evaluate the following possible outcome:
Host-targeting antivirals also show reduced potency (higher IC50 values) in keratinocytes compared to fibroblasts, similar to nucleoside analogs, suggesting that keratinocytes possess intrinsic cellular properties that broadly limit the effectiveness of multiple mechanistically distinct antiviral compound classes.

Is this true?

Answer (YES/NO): NO